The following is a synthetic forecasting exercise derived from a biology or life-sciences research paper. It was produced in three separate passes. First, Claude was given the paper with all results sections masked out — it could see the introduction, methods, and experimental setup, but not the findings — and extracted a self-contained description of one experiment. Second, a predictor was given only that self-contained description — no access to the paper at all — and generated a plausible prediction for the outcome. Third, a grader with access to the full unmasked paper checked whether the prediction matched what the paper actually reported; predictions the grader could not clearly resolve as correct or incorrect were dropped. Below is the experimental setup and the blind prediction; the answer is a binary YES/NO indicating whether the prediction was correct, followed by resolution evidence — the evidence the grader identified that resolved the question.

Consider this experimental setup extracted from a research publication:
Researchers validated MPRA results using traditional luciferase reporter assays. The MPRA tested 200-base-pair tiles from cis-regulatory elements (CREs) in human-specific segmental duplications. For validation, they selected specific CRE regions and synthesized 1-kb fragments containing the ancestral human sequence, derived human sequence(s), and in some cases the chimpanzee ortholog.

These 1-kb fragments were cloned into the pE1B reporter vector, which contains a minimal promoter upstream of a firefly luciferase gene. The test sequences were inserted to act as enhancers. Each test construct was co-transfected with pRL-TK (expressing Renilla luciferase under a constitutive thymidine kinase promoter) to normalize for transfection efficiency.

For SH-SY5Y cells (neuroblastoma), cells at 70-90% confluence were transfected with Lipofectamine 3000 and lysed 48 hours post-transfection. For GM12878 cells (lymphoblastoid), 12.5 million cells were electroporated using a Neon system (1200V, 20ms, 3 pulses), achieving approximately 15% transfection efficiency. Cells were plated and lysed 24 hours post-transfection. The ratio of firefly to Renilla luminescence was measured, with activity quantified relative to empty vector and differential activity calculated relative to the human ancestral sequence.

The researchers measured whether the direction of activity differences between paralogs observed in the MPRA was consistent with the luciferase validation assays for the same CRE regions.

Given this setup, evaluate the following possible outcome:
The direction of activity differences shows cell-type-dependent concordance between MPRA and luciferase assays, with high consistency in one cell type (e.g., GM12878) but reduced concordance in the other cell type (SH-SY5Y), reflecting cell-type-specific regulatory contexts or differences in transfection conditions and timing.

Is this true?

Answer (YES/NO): NO